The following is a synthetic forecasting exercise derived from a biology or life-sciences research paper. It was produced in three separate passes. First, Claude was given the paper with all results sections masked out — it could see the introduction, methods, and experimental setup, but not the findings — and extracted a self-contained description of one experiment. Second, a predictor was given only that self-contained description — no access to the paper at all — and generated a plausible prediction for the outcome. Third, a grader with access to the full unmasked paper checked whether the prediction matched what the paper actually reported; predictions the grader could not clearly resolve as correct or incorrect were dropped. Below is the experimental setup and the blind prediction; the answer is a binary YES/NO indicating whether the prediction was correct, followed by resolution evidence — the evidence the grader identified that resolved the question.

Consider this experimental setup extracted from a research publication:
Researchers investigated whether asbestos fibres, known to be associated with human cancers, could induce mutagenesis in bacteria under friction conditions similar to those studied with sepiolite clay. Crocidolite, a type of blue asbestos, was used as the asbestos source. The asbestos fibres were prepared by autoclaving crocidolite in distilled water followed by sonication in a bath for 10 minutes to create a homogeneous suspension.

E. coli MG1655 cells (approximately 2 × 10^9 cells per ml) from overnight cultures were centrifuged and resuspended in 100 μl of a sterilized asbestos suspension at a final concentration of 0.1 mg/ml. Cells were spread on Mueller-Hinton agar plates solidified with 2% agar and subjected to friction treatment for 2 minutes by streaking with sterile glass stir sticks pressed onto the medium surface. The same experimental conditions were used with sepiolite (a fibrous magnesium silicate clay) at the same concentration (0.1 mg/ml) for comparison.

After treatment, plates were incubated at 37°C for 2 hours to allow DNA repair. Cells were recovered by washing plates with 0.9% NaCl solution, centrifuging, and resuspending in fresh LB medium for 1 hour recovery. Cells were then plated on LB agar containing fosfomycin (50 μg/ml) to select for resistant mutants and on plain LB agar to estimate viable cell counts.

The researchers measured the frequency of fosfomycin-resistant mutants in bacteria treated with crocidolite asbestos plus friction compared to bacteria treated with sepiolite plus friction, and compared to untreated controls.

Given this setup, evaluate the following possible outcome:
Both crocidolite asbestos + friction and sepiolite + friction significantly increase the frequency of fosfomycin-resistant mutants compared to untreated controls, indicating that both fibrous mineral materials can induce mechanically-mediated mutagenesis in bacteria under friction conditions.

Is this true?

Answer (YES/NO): YES